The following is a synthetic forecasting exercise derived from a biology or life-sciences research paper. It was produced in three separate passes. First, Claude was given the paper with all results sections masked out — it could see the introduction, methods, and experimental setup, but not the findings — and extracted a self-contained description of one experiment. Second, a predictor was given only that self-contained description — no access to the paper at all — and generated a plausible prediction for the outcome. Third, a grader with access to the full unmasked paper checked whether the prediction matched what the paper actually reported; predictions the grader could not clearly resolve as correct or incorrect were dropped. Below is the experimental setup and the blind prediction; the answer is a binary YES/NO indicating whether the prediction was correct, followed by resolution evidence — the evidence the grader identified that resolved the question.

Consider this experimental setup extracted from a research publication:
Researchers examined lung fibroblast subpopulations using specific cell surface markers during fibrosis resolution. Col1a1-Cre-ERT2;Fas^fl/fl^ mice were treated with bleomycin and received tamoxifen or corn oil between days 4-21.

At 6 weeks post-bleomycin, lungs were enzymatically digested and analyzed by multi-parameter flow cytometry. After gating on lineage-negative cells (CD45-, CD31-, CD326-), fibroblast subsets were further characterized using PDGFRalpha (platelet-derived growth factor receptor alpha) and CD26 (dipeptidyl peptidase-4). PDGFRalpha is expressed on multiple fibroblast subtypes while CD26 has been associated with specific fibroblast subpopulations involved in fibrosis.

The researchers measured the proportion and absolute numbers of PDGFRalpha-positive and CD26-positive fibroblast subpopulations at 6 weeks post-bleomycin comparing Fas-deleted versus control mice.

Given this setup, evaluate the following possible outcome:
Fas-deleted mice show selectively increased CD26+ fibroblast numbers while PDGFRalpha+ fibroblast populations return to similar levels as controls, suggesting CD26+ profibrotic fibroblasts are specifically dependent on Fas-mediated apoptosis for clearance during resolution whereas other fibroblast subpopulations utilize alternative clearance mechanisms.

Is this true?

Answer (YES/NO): NO